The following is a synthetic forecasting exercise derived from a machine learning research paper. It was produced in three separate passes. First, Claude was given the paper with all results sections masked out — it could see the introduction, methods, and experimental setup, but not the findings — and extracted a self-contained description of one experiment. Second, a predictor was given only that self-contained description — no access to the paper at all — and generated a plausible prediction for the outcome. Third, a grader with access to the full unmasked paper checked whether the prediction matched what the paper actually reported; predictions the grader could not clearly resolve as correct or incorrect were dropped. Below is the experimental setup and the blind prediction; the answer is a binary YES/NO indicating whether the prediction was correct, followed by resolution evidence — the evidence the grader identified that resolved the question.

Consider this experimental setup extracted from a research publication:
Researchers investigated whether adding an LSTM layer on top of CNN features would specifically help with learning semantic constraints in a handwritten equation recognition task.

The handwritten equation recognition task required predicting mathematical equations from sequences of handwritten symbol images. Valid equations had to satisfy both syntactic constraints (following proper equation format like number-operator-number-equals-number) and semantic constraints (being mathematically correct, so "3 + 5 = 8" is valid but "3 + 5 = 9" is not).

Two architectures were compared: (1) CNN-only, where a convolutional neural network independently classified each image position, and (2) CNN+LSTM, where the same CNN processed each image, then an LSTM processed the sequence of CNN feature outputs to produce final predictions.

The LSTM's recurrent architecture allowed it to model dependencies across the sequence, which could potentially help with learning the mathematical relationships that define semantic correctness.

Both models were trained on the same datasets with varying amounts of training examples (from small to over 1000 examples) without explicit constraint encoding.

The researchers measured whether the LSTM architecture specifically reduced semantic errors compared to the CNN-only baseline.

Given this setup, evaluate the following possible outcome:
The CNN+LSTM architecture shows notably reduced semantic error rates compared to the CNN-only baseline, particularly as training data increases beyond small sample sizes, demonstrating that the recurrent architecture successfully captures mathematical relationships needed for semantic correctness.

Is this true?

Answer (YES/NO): NO